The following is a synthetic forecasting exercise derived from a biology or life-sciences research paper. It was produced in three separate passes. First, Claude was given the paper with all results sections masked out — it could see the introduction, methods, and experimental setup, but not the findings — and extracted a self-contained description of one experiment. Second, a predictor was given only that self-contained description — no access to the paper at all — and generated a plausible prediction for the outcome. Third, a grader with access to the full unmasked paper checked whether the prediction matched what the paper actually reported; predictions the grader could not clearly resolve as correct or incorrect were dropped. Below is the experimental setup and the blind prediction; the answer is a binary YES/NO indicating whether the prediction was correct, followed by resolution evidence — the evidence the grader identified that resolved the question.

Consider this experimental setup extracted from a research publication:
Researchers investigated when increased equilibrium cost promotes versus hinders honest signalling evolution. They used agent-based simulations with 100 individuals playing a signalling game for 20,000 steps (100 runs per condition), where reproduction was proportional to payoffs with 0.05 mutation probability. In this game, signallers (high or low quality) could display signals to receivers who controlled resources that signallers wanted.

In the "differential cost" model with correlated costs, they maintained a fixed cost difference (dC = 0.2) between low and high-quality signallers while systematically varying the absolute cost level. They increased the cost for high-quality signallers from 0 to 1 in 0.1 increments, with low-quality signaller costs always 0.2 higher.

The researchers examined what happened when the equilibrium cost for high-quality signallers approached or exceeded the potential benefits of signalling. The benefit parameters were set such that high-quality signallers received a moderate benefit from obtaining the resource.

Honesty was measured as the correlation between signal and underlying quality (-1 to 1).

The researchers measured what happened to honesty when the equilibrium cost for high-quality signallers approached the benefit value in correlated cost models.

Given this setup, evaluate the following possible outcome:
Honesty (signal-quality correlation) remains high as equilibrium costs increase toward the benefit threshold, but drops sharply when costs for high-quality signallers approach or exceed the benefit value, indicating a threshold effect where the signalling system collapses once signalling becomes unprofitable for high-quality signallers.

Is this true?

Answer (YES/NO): YES